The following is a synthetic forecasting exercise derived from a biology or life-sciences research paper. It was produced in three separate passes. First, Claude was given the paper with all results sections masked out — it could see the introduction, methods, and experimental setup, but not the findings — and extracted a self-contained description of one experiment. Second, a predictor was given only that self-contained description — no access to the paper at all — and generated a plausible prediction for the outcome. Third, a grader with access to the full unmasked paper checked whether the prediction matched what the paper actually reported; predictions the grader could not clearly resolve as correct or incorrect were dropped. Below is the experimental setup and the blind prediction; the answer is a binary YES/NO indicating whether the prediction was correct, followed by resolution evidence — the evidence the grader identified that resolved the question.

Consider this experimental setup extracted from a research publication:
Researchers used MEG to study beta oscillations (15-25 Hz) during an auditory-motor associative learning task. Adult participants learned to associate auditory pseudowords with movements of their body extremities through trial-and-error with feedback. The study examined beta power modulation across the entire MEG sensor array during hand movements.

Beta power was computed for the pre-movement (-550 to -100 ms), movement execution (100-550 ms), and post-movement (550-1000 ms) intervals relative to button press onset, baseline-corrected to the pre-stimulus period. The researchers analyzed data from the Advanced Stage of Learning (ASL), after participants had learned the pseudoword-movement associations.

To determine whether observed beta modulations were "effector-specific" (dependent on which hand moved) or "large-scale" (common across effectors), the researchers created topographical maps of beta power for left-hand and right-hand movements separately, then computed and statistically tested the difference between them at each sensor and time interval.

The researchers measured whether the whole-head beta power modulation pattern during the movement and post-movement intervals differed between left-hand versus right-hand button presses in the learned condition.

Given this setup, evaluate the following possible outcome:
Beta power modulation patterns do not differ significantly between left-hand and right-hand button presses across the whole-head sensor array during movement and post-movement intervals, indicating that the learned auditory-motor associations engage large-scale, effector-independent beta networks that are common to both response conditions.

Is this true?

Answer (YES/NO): YES